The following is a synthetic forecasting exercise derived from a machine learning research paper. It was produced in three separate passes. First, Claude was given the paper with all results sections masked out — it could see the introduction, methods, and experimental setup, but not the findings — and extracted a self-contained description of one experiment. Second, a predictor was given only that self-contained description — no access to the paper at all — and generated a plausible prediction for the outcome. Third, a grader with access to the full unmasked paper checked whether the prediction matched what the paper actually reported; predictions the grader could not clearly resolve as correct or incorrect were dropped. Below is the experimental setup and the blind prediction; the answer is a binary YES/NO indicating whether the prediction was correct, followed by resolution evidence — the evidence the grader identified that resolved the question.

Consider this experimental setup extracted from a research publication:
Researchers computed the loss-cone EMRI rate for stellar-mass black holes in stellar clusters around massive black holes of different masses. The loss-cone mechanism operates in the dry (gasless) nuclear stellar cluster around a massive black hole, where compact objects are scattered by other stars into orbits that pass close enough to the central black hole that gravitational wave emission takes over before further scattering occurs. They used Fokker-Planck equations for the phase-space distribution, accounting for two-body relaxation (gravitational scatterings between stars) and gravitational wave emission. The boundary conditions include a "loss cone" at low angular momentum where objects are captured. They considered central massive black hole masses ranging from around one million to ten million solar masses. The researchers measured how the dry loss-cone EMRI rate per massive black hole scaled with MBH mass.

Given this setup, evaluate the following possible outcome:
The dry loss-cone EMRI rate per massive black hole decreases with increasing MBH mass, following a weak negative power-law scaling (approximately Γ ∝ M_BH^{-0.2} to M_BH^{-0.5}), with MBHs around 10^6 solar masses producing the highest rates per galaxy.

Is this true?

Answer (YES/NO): YES